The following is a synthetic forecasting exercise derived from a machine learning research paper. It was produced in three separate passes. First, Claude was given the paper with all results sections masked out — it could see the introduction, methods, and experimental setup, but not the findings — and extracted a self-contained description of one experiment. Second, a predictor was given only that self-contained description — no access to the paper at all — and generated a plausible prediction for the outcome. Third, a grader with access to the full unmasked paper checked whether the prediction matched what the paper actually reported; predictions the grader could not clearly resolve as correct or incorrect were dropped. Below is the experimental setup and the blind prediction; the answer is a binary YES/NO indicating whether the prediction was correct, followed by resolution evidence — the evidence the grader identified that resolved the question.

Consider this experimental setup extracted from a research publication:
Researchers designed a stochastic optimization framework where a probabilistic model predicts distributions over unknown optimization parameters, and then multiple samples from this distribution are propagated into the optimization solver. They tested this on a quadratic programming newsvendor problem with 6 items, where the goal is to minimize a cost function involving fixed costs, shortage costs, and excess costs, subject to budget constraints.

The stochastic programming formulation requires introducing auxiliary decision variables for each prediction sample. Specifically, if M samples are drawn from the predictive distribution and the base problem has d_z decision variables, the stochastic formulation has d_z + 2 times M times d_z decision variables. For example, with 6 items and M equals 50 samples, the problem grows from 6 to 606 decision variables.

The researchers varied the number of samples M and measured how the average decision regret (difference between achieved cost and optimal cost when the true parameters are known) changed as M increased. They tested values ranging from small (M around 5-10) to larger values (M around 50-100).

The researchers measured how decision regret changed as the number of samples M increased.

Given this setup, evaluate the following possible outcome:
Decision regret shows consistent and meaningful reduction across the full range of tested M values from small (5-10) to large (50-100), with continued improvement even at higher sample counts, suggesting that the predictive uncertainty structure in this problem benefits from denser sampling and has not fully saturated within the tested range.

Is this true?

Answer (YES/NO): NO